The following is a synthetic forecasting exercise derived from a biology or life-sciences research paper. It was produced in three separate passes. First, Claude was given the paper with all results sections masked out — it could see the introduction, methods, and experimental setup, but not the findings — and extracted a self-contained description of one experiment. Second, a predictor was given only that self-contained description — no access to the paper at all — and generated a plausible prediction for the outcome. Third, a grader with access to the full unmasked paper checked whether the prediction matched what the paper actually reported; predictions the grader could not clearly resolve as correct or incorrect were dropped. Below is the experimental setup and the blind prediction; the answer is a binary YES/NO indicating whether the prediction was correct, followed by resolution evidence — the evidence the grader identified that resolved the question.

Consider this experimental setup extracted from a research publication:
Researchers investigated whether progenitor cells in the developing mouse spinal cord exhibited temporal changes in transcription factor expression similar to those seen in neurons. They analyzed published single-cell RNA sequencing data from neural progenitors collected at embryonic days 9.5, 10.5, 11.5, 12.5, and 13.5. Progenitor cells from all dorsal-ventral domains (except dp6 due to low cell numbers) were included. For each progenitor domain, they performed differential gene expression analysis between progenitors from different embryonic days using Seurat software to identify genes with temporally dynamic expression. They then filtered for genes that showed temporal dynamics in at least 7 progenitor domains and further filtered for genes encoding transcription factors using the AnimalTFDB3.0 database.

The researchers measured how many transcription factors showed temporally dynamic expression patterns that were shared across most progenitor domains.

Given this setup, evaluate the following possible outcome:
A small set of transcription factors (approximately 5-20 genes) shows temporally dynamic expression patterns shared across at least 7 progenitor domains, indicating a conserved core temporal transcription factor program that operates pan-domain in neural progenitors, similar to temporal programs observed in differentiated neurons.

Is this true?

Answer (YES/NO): NO